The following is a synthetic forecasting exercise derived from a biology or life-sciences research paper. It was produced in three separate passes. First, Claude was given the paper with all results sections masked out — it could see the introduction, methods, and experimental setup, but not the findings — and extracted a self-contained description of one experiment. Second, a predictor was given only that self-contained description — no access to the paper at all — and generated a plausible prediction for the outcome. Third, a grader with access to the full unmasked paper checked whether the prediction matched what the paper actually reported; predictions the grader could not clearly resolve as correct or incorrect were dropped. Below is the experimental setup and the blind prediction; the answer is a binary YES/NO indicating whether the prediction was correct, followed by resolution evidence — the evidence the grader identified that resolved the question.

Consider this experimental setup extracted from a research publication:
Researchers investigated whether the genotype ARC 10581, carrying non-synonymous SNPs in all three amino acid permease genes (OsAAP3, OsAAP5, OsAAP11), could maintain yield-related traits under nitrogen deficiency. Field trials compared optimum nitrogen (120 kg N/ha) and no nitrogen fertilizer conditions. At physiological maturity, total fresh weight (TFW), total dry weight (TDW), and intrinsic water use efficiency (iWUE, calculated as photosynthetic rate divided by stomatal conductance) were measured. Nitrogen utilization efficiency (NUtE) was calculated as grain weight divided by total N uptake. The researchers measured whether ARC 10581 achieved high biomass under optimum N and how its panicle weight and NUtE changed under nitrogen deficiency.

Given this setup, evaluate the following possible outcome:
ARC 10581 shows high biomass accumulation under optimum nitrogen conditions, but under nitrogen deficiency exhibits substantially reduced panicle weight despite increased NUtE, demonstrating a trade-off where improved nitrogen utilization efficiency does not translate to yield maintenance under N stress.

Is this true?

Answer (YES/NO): NO